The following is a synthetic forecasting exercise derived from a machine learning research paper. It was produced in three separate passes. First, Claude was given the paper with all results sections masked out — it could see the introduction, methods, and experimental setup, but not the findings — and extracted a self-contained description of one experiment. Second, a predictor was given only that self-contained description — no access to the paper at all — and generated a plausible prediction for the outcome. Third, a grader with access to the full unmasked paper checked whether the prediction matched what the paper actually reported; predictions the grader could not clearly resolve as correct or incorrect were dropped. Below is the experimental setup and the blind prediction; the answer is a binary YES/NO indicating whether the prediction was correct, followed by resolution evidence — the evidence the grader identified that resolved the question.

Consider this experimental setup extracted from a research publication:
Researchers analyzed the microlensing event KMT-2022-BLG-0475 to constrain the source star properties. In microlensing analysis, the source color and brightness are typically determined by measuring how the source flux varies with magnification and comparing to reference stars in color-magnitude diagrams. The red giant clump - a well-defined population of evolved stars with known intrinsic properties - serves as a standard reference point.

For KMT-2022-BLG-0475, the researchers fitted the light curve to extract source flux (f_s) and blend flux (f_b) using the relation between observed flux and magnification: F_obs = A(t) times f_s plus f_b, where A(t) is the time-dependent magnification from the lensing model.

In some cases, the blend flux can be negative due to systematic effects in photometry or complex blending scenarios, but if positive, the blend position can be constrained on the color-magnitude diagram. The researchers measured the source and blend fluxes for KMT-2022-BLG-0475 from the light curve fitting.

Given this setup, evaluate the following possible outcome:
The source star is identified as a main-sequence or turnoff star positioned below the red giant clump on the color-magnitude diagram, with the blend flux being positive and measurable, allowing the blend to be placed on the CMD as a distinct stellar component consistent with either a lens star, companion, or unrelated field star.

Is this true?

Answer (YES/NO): NO